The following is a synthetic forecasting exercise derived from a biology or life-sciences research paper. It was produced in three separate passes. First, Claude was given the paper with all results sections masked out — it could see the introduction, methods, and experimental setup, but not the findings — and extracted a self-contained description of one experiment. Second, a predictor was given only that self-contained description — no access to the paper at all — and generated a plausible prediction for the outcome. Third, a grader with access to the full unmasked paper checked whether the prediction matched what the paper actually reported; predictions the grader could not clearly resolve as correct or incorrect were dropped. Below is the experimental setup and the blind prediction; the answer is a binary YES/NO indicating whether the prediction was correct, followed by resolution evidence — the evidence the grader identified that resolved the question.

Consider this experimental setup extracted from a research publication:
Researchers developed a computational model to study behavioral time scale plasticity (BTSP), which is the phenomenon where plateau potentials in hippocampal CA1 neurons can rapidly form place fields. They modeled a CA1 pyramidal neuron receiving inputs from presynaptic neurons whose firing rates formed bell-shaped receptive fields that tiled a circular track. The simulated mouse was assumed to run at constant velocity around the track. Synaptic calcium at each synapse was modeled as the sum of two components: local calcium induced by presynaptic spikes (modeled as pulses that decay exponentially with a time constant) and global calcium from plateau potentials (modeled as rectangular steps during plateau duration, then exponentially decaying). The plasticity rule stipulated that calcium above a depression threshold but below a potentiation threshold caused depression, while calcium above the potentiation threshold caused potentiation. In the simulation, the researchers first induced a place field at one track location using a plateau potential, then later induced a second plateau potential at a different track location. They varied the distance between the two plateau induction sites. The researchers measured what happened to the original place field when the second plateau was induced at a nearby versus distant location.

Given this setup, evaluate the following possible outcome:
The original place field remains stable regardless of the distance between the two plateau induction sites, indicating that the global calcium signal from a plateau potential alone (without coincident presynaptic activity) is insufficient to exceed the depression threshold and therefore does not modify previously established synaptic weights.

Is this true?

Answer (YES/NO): NO